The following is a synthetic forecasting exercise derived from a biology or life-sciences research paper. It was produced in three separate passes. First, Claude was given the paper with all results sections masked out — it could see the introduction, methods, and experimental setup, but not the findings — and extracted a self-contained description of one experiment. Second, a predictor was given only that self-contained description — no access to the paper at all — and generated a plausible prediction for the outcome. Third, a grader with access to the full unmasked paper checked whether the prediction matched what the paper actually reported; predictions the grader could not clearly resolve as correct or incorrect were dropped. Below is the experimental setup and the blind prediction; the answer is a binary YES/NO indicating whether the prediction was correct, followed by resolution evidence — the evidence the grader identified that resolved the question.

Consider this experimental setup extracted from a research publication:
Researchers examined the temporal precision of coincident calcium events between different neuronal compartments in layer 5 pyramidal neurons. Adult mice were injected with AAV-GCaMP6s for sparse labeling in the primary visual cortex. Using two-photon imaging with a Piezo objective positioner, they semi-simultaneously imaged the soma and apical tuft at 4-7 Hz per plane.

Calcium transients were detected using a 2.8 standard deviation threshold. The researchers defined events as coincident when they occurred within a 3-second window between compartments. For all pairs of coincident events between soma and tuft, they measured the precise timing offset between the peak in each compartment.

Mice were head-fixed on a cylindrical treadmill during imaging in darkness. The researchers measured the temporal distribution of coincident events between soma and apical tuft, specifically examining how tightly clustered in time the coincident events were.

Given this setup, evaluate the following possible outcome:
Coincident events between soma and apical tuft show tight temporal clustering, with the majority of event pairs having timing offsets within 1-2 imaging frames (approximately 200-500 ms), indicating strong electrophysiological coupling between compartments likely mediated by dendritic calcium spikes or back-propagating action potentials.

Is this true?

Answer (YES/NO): YES